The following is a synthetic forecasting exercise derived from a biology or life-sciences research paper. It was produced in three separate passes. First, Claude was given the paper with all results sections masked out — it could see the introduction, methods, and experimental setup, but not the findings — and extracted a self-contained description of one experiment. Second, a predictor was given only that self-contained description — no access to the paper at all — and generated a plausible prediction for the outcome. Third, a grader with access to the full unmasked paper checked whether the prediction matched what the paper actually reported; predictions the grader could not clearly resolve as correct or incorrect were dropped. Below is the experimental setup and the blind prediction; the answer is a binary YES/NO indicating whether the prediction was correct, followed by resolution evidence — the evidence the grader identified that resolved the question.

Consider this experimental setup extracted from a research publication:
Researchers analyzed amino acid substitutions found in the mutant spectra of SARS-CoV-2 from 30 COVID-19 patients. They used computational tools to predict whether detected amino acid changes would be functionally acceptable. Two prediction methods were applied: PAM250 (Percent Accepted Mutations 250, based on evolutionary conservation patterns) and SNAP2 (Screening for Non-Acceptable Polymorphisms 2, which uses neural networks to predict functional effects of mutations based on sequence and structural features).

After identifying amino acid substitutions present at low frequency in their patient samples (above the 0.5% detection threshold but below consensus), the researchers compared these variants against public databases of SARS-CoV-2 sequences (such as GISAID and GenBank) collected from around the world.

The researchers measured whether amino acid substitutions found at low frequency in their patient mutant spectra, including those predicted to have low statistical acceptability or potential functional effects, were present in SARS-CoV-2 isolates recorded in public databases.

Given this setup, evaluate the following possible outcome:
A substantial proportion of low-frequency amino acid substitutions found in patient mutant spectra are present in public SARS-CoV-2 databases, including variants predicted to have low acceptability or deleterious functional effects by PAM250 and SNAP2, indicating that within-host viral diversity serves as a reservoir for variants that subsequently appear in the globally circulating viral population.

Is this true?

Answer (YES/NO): YES